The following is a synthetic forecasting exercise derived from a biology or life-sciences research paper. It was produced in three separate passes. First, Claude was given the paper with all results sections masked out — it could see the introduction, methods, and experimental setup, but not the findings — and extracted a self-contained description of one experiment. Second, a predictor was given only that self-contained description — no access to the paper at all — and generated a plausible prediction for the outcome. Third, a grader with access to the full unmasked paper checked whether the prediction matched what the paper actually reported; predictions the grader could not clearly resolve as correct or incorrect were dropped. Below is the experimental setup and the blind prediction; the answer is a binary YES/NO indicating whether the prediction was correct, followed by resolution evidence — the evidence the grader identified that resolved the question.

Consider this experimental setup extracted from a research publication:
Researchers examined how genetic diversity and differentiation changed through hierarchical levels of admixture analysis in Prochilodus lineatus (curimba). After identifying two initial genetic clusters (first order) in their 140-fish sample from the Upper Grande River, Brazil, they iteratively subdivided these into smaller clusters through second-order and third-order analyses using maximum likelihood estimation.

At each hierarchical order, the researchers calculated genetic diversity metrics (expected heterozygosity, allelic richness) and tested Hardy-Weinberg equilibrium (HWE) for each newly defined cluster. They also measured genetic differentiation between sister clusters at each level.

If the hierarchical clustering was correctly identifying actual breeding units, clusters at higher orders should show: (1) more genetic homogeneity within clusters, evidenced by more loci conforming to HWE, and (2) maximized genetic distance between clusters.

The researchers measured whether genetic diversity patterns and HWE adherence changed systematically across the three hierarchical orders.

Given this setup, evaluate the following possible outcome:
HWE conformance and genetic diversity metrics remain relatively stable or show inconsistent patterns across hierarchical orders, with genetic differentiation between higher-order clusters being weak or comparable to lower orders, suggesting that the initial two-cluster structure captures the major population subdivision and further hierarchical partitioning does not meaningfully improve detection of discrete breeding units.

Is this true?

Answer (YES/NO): NO